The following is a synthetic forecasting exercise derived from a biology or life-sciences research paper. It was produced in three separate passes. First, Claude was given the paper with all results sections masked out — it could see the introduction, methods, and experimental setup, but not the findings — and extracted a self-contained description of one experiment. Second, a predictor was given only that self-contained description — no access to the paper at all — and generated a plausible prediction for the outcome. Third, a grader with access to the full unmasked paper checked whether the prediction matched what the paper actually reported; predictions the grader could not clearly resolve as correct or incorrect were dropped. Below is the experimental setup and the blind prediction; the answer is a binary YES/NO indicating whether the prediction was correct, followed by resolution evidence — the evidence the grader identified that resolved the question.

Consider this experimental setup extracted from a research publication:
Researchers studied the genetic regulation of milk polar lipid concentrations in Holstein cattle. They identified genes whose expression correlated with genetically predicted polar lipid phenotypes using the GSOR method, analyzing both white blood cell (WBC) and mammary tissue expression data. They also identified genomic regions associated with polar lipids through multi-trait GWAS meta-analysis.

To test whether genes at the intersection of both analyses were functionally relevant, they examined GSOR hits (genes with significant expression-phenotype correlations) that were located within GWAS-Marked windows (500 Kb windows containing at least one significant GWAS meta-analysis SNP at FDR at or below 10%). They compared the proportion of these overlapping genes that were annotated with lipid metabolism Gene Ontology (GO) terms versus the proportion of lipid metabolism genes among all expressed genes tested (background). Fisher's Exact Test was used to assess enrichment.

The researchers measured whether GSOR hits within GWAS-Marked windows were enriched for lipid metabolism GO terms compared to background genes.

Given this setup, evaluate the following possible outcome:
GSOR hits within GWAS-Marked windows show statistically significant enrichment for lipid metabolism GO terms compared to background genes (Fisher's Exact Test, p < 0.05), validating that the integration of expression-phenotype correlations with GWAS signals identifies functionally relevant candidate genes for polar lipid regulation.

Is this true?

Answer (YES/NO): YES